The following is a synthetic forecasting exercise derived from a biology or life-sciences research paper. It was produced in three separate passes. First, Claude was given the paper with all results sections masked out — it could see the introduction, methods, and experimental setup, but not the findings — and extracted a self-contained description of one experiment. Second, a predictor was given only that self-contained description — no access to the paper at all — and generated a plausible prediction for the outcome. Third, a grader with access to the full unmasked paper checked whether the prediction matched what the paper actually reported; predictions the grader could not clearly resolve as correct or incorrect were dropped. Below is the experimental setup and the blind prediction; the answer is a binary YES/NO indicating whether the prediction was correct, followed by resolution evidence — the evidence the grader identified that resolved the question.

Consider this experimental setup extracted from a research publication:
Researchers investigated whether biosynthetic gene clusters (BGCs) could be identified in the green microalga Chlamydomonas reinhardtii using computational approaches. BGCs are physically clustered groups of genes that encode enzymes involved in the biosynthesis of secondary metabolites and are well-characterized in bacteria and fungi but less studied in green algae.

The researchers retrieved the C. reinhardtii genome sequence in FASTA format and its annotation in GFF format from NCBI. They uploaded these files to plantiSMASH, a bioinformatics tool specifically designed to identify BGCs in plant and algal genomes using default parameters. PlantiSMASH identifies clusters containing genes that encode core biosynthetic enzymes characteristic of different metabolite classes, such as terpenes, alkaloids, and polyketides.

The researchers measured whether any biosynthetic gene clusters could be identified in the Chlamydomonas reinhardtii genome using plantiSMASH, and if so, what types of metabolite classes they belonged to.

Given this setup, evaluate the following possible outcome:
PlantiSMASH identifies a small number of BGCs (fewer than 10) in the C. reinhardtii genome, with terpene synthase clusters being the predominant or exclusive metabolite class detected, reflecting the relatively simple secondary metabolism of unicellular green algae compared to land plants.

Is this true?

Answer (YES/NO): NO